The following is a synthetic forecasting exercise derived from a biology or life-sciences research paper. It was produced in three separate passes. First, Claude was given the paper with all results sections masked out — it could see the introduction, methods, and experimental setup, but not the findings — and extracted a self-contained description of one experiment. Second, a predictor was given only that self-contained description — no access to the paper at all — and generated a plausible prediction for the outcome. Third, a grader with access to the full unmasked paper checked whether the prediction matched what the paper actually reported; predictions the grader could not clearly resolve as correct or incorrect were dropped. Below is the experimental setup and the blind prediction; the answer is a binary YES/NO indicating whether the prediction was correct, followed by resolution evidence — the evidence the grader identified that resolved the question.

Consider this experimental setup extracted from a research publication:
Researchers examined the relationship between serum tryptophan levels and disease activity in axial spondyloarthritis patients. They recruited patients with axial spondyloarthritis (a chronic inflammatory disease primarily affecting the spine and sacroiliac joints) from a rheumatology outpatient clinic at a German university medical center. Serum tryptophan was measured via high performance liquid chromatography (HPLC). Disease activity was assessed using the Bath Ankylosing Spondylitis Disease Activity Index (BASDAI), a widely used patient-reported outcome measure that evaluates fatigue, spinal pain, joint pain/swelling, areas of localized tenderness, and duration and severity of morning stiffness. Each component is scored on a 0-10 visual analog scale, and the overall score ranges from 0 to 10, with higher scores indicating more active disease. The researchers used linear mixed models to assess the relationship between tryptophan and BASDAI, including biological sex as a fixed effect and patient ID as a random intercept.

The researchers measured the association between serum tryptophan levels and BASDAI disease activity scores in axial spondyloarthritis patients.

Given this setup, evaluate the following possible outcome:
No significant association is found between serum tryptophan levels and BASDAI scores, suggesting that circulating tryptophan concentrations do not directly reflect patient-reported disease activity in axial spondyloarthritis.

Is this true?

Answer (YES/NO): NO